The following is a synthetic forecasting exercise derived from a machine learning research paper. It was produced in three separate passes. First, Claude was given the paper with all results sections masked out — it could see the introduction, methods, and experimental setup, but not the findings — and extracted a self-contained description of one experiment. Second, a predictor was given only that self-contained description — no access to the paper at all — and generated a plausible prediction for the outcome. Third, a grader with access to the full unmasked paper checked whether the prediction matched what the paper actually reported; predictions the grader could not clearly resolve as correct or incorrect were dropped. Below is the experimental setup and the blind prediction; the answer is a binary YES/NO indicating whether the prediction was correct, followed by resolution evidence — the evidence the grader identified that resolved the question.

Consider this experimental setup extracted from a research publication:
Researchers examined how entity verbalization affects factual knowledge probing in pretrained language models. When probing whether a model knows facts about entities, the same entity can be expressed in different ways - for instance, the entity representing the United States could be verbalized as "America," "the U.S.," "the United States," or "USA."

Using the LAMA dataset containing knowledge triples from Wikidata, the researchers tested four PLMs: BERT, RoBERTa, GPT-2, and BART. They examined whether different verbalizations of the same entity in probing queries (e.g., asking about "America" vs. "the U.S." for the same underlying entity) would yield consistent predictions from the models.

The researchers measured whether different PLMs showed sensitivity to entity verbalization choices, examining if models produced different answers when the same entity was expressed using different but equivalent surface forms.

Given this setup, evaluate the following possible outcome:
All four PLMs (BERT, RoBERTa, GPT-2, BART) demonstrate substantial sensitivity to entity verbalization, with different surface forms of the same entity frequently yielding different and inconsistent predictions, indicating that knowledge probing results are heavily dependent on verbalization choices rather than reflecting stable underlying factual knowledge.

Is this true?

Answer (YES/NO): YES